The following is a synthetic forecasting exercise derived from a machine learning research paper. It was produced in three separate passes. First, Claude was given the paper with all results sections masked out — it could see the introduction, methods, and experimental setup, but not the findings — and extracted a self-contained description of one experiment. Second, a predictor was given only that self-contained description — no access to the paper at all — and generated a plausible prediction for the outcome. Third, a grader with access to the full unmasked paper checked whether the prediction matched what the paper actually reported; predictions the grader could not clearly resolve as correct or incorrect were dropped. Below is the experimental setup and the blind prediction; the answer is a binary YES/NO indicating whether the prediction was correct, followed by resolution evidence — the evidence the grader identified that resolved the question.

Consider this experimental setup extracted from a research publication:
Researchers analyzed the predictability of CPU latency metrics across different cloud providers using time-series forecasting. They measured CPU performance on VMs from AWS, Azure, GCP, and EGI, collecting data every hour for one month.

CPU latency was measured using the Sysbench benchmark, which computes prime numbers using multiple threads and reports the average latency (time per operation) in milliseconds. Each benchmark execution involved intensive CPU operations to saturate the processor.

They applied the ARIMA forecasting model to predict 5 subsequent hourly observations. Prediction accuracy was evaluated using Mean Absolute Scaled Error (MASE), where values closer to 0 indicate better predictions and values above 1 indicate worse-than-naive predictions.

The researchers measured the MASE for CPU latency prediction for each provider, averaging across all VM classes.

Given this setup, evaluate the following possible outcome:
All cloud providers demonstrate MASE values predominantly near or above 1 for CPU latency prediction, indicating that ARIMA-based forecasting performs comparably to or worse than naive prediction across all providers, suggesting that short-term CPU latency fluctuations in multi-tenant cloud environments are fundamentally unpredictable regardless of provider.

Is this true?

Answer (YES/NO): NO